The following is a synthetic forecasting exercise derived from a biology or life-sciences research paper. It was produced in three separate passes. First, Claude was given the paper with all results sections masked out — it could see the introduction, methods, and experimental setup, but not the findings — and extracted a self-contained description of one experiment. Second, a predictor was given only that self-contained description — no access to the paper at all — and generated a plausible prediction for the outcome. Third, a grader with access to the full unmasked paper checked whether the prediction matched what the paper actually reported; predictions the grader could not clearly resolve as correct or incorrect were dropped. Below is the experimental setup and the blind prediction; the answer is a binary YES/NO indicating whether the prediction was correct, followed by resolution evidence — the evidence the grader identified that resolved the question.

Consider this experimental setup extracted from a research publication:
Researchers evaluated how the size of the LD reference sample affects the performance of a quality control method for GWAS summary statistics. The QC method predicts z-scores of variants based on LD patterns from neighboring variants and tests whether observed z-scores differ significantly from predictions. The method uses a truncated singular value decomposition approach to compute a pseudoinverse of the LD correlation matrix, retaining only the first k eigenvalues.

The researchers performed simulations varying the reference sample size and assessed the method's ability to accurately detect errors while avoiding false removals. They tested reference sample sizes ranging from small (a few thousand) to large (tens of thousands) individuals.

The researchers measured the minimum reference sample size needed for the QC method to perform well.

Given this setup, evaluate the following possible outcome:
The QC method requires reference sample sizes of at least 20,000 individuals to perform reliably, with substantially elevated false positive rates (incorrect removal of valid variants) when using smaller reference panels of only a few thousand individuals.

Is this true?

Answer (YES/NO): NO